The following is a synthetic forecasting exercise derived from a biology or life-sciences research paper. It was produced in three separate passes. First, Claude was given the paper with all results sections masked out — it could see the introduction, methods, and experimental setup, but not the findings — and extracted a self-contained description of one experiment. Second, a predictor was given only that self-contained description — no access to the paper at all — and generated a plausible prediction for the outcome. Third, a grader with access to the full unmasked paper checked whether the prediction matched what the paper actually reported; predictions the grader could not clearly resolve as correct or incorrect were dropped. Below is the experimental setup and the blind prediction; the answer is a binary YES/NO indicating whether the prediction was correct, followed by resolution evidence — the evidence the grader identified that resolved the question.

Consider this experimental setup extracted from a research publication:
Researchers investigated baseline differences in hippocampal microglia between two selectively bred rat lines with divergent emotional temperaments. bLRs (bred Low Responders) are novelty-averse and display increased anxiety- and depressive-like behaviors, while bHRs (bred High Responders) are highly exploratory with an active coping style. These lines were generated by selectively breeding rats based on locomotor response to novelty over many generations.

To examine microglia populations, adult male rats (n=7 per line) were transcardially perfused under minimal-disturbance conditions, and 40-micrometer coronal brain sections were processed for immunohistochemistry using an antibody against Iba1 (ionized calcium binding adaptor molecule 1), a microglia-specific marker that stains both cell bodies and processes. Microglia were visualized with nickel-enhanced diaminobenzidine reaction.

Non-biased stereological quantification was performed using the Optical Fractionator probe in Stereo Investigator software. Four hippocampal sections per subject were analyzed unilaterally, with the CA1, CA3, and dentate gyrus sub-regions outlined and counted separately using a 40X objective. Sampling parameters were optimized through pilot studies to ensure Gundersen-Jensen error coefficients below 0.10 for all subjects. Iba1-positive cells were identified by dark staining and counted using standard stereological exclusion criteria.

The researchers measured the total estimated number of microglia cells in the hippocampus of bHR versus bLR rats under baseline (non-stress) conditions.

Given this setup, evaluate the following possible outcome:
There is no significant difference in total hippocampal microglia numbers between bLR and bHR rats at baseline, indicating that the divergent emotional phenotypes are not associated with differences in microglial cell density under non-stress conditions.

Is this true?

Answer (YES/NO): YES